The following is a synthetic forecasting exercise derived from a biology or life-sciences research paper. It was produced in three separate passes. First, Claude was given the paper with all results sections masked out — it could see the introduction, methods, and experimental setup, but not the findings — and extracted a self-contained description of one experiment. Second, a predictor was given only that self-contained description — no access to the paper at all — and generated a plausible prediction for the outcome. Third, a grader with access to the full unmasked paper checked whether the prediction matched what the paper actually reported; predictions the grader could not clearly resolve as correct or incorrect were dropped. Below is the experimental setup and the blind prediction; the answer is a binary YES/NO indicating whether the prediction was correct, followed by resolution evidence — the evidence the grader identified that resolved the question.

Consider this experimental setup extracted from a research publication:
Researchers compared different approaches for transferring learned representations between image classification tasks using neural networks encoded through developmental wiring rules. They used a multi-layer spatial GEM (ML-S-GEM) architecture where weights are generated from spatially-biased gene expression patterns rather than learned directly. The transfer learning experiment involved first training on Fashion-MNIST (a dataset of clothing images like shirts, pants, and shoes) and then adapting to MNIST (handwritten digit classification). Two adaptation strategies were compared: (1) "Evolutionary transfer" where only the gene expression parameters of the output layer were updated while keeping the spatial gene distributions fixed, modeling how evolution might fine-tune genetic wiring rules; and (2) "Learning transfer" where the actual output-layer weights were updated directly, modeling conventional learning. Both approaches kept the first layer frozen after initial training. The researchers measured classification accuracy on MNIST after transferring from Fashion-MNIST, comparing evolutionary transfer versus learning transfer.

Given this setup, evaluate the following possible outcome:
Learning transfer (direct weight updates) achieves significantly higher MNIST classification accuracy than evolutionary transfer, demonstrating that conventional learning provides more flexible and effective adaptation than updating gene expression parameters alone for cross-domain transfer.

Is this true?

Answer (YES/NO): NO